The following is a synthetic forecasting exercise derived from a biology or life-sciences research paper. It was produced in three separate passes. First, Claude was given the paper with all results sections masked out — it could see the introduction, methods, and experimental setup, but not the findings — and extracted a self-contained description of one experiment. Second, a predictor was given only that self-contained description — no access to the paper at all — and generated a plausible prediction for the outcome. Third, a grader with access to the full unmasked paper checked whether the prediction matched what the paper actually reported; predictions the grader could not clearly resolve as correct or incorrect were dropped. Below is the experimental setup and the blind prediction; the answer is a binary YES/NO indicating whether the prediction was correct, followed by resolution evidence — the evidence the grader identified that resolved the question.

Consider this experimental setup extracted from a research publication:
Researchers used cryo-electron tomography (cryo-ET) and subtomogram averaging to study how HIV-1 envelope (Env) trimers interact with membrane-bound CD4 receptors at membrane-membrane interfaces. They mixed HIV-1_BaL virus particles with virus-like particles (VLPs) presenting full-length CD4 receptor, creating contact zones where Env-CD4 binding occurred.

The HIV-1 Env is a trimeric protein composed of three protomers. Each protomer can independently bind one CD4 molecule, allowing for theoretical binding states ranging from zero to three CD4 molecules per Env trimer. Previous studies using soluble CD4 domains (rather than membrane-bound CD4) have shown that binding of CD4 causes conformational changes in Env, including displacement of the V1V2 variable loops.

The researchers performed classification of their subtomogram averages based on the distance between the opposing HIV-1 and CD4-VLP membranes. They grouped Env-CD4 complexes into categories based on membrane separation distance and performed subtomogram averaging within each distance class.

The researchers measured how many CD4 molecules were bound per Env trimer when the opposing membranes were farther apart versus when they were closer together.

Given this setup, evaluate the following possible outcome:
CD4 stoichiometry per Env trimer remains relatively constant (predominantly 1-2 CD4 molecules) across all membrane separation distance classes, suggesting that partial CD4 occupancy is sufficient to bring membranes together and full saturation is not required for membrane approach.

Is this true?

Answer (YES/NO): NO